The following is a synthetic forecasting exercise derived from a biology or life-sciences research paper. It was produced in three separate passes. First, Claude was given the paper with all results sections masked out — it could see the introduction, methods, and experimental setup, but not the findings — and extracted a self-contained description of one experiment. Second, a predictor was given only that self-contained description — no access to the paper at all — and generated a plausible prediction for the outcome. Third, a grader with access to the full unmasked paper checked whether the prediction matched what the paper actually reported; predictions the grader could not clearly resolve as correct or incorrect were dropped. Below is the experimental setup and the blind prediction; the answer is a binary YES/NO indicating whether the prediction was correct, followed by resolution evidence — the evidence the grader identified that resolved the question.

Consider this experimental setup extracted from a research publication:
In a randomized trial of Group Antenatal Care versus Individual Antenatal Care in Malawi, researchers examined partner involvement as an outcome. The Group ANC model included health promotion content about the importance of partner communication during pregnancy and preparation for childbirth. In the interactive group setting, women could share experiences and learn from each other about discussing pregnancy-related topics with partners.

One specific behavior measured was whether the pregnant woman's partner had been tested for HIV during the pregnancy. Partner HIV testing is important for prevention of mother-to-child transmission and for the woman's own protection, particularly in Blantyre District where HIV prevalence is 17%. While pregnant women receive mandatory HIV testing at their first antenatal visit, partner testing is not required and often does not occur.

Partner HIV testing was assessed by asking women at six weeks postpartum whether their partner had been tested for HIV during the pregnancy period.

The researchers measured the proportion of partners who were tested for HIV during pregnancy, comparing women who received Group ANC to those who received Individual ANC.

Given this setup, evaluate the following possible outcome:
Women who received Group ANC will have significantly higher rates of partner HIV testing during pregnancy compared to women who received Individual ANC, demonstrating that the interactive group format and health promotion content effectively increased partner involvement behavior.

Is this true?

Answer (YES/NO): NO